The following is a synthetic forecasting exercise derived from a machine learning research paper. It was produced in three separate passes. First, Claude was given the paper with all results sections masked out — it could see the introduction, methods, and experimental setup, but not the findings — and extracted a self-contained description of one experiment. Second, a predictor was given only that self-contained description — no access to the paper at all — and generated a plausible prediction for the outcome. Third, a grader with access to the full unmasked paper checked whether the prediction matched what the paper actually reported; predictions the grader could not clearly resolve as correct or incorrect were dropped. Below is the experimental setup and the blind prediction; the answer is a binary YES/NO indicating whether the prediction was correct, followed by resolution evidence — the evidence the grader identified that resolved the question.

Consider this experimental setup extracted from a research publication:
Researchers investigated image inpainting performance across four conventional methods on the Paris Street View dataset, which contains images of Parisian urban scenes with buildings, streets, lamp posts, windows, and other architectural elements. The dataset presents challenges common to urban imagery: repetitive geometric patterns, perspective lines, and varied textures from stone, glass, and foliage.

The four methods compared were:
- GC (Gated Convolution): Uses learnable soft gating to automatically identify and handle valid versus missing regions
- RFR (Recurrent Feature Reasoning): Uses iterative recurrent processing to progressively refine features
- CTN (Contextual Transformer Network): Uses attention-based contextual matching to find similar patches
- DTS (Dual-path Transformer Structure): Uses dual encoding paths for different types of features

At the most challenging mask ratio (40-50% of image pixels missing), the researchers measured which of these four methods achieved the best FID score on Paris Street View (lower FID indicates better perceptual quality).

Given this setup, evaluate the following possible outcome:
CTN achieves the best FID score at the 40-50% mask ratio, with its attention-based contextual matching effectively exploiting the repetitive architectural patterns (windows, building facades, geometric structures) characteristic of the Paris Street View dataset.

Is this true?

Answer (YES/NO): YES